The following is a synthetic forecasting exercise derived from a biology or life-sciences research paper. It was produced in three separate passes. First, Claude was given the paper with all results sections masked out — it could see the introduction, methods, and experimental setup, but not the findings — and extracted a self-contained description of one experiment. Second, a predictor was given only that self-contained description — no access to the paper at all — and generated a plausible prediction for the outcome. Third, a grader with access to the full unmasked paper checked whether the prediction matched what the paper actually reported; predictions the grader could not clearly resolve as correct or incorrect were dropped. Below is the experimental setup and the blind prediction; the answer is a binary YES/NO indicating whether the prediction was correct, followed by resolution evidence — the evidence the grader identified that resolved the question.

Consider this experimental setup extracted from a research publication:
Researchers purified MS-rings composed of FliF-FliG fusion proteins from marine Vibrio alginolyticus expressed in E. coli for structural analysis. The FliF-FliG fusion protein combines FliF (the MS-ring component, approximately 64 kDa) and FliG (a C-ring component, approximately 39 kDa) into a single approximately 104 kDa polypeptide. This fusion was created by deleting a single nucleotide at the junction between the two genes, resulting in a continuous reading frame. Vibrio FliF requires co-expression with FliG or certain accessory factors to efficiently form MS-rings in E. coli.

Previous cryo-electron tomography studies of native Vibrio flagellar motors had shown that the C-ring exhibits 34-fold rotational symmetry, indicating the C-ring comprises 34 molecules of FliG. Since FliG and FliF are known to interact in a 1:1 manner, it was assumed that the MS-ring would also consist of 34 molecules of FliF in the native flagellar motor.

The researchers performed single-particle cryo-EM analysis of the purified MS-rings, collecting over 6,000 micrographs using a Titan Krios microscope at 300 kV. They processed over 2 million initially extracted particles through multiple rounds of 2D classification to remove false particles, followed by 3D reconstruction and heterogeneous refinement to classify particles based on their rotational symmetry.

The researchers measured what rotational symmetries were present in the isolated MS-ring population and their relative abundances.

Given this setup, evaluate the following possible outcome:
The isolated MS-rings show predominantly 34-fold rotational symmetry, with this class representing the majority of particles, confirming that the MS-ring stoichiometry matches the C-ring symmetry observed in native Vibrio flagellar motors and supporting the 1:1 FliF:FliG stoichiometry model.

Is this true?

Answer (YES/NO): NO